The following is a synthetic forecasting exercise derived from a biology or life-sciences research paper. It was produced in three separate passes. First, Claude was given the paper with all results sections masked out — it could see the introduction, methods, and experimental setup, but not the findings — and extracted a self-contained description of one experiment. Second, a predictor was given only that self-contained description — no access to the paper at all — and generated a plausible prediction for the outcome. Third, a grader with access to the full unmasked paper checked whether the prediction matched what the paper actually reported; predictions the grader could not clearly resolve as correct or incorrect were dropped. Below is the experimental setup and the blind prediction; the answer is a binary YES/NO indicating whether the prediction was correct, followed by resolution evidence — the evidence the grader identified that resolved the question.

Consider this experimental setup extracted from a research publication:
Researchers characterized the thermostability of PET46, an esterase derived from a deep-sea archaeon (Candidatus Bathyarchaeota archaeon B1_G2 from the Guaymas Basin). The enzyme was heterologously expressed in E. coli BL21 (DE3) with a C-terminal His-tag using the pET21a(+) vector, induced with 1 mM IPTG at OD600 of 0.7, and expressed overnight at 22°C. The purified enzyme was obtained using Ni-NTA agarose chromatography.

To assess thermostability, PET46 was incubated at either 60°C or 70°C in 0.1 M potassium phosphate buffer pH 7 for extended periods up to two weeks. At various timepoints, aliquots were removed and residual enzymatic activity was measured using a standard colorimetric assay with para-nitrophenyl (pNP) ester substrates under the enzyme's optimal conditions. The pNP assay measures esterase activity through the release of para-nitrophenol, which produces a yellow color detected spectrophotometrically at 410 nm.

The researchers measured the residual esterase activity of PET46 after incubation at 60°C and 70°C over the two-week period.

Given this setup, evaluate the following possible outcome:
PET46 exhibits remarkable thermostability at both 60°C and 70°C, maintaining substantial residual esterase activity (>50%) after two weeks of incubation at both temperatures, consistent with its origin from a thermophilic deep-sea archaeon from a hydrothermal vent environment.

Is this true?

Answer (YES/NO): NO